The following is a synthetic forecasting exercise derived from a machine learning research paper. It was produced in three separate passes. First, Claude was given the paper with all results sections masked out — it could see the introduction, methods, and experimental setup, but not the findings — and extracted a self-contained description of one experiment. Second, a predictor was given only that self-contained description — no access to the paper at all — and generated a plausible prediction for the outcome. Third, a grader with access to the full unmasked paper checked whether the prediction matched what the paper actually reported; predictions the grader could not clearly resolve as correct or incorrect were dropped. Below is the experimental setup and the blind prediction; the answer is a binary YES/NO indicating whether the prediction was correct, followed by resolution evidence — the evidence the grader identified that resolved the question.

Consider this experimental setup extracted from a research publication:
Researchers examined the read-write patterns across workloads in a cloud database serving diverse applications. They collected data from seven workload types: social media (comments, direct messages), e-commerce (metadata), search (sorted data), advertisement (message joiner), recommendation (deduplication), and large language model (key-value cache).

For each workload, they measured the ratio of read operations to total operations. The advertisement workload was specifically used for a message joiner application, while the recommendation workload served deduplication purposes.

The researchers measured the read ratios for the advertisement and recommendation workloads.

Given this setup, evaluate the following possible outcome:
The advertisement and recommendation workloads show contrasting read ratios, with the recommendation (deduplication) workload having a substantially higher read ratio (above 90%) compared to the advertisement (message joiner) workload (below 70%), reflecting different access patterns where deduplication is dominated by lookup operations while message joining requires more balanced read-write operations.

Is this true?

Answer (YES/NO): NO